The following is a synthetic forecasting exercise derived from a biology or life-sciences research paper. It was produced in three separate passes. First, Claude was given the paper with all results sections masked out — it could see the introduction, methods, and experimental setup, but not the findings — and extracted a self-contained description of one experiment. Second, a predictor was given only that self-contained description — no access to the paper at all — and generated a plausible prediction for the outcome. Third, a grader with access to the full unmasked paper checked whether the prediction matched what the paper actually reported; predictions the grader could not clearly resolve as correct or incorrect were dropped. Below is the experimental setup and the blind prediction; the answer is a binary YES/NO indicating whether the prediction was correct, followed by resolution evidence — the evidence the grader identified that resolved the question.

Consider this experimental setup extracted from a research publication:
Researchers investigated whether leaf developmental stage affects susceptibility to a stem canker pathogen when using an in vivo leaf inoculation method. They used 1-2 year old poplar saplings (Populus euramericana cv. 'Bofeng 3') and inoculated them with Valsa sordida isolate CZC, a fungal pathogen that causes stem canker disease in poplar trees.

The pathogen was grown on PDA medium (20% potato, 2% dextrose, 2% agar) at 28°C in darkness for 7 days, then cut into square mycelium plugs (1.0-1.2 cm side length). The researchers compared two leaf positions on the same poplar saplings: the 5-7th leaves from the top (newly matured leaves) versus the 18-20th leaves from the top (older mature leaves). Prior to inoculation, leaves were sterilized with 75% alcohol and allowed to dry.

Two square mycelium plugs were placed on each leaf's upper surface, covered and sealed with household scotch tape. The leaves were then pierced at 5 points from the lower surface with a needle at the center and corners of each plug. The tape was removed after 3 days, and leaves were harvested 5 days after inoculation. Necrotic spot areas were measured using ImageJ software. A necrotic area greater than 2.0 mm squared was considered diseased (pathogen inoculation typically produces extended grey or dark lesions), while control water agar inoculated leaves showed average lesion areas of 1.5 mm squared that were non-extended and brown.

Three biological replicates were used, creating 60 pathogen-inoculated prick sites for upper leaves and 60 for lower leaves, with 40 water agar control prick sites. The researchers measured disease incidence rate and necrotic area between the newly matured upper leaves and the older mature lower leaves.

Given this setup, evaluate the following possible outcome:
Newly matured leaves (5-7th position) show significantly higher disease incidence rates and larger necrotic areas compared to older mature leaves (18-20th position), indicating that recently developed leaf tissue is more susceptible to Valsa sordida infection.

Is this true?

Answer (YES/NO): NO